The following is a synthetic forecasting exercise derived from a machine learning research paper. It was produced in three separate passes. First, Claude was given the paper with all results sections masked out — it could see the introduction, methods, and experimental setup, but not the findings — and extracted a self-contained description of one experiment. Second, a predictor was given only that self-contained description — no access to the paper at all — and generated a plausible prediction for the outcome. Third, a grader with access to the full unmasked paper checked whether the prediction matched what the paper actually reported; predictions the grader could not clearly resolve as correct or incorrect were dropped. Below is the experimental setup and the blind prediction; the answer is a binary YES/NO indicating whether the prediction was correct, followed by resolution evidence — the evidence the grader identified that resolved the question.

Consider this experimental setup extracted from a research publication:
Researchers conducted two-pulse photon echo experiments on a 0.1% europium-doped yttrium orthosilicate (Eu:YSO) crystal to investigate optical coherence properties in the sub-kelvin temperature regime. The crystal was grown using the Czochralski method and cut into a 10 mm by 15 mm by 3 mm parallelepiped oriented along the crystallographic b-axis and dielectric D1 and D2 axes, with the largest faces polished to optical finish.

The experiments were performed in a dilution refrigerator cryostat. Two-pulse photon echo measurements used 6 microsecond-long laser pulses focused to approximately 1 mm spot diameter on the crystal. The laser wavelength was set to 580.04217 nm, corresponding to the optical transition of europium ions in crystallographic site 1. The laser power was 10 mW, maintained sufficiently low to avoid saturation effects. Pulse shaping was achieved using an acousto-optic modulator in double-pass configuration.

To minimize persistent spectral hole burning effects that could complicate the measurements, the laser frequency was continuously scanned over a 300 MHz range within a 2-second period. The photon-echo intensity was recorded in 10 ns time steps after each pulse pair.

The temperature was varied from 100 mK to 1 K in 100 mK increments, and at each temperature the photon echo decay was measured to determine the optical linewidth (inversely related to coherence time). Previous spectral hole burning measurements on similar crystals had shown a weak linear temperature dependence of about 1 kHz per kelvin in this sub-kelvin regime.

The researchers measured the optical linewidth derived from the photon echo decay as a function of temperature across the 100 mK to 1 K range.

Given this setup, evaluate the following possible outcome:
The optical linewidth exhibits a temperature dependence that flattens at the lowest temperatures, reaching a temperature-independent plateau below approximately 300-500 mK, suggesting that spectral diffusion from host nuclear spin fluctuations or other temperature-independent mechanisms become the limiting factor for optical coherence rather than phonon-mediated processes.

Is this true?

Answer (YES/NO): NO